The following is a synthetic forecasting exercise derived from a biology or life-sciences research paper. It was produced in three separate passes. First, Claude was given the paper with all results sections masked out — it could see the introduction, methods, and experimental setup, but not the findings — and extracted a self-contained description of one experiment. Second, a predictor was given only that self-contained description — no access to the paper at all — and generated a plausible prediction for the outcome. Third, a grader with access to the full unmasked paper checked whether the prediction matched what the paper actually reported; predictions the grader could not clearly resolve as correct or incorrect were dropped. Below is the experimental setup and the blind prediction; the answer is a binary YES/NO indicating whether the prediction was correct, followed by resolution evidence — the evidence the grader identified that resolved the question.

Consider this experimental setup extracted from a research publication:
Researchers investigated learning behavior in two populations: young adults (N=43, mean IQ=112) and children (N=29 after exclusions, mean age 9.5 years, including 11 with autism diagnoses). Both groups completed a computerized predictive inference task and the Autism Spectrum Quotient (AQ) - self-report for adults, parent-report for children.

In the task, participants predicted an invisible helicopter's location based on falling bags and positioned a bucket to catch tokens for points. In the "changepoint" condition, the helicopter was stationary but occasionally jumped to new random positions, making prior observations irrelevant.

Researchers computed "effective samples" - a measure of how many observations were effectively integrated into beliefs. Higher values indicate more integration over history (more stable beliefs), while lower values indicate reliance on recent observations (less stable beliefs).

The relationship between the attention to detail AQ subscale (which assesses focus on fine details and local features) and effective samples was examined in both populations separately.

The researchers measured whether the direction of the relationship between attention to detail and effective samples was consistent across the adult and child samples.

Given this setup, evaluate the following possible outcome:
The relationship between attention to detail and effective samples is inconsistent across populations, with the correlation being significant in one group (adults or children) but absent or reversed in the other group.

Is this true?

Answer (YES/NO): NO